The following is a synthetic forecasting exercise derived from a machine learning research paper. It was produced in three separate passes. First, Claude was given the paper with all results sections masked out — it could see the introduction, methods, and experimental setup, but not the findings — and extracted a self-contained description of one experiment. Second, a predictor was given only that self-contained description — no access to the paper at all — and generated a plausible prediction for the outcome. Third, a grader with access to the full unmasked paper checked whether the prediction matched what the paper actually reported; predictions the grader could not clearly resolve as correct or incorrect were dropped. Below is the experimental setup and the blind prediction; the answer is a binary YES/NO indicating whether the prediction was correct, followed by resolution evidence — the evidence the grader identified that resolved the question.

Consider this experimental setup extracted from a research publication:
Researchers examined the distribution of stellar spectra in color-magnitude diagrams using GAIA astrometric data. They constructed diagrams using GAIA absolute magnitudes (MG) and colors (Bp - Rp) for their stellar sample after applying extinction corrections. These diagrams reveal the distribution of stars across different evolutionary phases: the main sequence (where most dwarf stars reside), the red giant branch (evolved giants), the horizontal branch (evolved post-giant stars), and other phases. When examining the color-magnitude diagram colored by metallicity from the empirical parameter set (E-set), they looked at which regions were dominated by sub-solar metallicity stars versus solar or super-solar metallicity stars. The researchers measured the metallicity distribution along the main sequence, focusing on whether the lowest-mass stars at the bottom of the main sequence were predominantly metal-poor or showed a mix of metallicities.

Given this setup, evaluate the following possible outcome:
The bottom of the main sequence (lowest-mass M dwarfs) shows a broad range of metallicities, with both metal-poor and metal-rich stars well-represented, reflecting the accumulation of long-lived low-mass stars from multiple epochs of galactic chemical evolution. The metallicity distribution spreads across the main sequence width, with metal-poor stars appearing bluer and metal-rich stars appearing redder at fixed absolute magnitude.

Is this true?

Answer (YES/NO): NO